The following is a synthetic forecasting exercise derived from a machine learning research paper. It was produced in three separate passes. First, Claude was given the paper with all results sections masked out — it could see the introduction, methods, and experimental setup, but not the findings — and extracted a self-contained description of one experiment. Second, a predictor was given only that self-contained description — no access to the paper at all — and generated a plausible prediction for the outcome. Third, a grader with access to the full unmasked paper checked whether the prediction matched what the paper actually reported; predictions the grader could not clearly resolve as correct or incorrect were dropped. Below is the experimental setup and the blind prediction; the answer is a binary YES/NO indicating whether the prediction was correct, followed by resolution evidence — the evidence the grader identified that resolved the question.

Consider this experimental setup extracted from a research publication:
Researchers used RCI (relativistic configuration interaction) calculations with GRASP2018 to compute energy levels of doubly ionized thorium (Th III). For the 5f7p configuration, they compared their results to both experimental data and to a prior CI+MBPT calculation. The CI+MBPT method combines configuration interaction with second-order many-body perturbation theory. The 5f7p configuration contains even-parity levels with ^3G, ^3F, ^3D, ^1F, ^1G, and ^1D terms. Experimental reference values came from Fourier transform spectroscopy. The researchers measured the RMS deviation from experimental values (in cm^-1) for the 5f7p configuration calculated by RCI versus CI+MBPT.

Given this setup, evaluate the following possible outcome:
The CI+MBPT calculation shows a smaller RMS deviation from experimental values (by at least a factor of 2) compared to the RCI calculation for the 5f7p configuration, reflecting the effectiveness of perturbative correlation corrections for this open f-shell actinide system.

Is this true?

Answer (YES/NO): YES